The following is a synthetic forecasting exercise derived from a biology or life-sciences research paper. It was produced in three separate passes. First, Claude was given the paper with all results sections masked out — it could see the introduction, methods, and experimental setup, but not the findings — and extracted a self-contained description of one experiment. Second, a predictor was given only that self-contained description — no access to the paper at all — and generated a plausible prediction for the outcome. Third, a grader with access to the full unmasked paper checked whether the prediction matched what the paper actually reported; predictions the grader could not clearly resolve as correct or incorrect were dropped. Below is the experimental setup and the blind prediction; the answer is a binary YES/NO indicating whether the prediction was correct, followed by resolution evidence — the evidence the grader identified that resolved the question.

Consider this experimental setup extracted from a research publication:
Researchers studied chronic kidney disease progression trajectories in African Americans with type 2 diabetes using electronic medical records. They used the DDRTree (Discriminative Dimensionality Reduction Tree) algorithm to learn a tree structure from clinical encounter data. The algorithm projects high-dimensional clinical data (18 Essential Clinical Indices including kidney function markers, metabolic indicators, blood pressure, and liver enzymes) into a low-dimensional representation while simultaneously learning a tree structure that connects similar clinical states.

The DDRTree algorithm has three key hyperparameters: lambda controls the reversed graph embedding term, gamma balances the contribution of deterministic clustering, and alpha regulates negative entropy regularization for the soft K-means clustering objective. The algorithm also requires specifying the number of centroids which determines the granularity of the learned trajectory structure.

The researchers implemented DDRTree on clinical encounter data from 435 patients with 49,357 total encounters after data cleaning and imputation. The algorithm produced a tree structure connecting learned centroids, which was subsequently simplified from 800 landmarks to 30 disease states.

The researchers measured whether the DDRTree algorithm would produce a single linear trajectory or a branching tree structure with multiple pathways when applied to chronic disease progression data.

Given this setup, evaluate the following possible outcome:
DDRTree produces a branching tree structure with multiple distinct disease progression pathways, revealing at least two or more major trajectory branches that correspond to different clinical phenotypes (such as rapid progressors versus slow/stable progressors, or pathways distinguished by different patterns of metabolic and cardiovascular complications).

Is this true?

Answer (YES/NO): YES